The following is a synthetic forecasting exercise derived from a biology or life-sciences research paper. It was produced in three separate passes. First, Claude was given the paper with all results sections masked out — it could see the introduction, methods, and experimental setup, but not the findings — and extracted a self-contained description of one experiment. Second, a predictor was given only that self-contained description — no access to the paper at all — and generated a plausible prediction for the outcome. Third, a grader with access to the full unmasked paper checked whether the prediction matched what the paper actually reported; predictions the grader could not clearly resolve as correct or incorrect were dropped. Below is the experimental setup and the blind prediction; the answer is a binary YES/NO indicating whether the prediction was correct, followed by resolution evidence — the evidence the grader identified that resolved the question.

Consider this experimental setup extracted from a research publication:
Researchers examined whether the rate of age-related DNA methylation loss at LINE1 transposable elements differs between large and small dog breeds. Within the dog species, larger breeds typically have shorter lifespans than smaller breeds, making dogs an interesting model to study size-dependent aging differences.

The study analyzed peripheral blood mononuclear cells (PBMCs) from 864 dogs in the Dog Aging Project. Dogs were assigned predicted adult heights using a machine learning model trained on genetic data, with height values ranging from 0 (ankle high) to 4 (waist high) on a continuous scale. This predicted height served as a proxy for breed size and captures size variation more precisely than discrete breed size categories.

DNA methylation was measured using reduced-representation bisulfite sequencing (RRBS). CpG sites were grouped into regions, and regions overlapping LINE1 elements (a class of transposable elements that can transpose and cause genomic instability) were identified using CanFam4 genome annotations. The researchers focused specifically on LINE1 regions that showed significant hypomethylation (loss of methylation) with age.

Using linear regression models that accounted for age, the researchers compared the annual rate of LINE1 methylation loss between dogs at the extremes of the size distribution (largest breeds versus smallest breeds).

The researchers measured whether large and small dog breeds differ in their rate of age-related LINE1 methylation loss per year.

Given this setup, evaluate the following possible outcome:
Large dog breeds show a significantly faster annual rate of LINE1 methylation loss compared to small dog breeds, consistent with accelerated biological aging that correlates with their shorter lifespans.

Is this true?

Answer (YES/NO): YES